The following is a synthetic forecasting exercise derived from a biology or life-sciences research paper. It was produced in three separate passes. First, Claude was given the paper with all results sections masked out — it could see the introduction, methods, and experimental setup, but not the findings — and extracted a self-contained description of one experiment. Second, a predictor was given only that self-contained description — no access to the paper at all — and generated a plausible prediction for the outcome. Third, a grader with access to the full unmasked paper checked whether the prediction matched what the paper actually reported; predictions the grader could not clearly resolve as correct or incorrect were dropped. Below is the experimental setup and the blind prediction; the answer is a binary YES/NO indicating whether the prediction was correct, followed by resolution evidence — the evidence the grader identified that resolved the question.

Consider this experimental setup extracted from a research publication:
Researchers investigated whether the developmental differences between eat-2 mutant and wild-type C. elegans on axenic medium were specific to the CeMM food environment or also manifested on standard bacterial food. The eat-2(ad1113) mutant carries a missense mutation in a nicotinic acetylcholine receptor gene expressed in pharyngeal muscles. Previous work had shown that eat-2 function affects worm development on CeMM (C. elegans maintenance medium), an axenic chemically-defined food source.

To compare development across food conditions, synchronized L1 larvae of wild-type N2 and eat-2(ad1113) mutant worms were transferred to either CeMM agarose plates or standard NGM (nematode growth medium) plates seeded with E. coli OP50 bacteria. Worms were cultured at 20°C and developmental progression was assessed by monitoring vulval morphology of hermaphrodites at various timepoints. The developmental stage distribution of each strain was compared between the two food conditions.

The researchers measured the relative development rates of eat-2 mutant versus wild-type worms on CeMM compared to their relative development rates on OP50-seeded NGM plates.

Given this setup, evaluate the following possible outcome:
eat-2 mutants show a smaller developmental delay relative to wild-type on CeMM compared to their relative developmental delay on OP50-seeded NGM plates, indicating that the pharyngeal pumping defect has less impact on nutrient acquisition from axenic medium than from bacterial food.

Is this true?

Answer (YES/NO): NO